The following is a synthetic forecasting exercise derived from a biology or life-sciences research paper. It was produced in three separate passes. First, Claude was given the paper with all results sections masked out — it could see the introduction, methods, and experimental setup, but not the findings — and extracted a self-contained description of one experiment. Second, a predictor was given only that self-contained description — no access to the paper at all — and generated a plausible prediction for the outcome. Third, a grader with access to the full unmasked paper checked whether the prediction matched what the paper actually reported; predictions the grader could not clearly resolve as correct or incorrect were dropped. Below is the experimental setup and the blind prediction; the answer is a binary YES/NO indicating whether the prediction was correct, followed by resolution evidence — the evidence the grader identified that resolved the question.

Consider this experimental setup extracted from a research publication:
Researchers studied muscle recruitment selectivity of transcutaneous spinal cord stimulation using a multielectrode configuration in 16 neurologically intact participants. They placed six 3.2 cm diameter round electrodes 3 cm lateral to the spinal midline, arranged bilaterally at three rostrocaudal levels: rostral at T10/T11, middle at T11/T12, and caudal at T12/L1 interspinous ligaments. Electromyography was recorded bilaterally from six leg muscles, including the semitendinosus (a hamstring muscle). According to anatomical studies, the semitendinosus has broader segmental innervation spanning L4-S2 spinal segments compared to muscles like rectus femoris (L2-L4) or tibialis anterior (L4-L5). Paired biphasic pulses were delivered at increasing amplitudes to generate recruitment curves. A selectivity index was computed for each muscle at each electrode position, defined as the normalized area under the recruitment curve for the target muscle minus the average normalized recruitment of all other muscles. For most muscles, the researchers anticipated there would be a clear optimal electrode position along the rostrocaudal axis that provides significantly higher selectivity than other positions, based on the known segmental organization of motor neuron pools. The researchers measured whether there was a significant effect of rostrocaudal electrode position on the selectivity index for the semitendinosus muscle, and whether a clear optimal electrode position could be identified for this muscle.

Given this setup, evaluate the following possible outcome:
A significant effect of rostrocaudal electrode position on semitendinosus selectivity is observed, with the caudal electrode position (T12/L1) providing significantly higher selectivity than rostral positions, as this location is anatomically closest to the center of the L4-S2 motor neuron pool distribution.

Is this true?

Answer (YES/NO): NO